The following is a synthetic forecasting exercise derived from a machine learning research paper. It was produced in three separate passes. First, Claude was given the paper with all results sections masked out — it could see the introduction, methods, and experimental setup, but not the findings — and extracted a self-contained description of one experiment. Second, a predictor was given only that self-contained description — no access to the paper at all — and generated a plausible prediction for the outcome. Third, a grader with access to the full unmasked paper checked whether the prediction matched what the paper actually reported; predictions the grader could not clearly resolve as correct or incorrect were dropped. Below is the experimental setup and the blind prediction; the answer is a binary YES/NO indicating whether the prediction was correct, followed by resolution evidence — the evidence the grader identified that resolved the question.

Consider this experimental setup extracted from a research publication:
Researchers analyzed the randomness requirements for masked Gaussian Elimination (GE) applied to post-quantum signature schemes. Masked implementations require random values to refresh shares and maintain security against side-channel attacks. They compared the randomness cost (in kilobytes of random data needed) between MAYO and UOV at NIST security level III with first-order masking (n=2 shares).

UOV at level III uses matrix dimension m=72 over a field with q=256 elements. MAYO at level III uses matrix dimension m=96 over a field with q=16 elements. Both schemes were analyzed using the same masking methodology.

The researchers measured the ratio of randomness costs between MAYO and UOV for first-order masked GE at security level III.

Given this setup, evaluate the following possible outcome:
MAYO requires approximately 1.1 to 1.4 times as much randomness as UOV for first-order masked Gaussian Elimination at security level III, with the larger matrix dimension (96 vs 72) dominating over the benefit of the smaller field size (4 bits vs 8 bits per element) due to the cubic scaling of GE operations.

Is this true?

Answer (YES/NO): YES